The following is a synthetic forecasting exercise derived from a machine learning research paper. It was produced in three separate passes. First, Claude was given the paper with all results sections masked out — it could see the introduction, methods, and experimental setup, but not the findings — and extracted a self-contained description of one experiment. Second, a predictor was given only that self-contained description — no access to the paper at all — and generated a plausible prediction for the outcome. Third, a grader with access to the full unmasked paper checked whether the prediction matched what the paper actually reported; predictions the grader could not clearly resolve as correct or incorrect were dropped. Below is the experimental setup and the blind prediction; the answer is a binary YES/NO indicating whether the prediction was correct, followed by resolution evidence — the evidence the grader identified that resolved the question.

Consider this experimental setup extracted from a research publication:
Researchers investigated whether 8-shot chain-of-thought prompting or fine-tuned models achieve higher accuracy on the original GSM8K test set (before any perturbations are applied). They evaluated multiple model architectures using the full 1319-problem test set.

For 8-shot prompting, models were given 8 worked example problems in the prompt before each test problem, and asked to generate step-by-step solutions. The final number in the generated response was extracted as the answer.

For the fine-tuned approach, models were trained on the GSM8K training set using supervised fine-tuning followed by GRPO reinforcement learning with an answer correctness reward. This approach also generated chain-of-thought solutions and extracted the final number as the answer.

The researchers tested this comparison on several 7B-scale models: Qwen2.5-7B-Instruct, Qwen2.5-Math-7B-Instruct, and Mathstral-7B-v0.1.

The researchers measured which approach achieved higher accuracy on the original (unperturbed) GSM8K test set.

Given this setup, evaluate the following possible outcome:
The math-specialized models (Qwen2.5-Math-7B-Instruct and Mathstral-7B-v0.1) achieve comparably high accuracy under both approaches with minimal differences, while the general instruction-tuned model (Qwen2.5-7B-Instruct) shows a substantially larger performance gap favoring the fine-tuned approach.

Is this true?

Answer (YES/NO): NO